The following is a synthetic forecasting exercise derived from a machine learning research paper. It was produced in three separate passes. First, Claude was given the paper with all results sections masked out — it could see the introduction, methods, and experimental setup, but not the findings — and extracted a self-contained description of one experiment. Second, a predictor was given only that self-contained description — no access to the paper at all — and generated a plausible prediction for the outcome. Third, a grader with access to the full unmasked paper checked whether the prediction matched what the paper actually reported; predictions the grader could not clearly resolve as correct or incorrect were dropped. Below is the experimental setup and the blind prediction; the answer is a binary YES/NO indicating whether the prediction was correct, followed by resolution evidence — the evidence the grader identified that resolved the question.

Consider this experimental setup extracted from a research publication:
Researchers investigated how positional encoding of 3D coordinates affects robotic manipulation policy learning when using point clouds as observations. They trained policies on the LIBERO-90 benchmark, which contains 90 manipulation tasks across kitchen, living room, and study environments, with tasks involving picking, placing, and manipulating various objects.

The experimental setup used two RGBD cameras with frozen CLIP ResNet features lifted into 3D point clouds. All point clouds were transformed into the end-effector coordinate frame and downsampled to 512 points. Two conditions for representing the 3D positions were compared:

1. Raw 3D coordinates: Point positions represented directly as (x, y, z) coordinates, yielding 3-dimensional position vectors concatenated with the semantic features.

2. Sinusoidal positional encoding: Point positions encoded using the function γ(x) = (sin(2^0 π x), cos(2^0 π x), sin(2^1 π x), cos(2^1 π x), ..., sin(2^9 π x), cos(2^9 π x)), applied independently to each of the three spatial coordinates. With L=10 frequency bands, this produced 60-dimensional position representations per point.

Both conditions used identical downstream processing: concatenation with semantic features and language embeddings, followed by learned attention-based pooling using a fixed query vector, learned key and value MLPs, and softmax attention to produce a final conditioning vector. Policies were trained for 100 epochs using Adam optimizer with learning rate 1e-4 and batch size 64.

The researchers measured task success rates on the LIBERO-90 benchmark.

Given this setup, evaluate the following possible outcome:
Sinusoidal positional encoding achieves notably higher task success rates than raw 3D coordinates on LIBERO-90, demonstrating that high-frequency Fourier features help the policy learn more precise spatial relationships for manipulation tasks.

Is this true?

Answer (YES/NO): YES